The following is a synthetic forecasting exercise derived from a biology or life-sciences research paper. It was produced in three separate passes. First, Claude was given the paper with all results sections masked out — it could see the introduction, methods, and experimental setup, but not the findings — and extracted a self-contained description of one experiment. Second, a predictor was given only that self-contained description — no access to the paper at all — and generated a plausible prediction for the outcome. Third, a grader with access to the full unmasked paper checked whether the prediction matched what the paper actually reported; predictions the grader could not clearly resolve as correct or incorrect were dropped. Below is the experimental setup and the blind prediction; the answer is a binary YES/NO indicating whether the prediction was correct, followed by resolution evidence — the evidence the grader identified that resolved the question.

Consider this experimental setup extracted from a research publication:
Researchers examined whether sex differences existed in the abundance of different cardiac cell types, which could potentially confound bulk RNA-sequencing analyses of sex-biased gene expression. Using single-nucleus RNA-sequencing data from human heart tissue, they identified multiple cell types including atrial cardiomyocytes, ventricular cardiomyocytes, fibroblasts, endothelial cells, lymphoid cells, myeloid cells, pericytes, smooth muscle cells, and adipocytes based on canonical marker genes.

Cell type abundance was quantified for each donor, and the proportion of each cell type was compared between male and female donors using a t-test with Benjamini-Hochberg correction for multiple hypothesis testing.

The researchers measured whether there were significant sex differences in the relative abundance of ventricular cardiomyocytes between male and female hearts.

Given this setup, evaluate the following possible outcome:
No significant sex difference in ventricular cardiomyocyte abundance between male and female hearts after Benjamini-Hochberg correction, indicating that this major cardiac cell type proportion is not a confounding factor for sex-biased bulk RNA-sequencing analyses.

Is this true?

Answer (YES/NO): NO